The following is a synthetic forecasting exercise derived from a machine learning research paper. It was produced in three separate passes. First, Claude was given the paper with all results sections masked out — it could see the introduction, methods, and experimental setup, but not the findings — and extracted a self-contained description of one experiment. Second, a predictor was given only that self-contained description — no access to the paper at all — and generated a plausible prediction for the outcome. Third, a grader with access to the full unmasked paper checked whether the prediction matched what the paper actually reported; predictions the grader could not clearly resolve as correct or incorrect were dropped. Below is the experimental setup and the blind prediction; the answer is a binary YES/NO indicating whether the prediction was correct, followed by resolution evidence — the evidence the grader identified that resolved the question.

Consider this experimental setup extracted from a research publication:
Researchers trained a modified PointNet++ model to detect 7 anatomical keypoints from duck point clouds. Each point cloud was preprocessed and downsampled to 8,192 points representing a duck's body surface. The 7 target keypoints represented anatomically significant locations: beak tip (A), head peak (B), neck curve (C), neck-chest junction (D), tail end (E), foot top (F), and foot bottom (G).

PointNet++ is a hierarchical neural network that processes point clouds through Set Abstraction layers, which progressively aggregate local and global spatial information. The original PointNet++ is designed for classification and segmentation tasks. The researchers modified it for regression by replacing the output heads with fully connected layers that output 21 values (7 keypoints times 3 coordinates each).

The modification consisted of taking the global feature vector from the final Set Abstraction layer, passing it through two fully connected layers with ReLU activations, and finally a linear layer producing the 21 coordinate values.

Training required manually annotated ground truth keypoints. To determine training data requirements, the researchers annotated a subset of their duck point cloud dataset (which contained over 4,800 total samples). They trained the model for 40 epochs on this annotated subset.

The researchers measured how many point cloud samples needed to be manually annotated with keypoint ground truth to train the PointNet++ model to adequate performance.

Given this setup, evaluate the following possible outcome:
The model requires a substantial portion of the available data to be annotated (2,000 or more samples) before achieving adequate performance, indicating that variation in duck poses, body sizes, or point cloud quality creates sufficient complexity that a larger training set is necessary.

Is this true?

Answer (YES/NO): NO